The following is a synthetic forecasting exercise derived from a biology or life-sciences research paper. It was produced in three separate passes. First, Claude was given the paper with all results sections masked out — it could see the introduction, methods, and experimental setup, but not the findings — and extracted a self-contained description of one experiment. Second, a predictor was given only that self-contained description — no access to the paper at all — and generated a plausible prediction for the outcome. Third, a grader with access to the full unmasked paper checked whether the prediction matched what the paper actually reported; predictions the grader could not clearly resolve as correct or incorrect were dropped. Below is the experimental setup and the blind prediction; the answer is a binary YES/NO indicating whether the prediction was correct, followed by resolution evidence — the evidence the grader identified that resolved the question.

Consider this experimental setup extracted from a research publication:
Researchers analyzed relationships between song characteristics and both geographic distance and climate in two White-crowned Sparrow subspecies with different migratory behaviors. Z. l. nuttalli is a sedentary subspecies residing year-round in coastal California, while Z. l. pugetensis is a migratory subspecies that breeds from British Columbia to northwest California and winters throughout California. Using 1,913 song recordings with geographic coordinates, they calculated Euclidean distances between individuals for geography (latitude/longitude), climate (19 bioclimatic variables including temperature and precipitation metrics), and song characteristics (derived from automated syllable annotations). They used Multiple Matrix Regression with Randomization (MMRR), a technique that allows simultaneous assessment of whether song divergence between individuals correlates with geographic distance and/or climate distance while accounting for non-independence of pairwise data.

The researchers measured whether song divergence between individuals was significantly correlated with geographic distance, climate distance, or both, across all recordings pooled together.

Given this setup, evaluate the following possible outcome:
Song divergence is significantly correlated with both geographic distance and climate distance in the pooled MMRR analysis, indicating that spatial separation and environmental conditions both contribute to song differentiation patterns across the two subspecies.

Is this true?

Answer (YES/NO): YES